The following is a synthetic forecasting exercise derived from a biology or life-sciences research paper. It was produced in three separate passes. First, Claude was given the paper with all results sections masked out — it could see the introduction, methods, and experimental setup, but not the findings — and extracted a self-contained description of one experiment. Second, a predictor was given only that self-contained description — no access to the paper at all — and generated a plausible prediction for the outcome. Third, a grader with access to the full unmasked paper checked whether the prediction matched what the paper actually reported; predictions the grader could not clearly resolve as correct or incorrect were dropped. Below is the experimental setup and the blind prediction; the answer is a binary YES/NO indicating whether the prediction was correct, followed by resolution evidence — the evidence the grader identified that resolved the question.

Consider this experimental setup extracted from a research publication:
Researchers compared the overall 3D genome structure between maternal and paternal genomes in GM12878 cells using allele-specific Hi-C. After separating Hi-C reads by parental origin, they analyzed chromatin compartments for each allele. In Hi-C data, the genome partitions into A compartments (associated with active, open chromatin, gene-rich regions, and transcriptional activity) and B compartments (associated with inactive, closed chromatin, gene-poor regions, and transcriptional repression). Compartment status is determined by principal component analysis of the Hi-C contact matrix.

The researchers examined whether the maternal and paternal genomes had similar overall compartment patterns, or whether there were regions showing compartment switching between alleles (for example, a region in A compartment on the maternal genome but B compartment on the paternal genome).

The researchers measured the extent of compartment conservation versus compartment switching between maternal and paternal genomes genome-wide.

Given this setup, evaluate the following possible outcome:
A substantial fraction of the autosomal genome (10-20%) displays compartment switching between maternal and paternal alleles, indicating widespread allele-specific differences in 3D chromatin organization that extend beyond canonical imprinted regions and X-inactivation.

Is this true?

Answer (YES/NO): NO